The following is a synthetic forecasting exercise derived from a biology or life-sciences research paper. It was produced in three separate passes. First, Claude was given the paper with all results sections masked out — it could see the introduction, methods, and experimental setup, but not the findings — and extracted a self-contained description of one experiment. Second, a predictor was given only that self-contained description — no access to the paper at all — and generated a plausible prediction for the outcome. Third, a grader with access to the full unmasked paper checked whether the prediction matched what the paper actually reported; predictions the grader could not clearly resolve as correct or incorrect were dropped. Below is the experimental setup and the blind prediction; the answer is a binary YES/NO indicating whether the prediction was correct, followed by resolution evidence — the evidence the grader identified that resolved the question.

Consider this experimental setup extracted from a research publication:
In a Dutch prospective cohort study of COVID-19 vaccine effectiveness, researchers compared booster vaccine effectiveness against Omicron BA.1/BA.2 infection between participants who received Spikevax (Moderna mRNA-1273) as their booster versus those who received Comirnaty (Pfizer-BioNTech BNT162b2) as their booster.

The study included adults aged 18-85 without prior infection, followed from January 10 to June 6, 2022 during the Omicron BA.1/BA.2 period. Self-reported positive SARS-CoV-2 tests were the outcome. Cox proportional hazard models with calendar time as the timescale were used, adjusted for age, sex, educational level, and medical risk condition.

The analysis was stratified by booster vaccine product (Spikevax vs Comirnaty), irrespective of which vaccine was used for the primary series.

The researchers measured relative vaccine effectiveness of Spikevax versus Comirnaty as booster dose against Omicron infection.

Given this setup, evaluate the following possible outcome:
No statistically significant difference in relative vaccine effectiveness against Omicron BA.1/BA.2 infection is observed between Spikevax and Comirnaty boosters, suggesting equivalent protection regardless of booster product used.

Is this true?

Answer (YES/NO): NO